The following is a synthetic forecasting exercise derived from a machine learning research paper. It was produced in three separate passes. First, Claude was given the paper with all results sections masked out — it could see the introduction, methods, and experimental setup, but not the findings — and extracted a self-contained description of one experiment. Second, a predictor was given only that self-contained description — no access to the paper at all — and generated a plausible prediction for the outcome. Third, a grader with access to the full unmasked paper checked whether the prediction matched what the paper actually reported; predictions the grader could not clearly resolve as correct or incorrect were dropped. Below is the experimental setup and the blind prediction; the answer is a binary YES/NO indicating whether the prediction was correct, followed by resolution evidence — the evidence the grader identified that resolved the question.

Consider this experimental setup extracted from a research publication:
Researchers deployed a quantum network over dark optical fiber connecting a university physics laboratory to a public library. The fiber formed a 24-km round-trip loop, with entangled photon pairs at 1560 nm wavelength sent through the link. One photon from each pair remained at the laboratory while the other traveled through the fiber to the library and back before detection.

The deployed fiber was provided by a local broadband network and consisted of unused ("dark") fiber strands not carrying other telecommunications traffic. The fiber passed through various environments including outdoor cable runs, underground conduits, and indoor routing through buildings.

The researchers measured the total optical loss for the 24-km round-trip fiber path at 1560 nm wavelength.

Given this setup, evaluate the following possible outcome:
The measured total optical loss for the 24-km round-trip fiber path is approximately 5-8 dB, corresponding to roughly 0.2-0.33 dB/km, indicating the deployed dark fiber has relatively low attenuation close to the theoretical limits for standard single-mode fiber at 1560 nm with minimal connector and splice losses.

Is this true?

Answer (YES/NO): NO